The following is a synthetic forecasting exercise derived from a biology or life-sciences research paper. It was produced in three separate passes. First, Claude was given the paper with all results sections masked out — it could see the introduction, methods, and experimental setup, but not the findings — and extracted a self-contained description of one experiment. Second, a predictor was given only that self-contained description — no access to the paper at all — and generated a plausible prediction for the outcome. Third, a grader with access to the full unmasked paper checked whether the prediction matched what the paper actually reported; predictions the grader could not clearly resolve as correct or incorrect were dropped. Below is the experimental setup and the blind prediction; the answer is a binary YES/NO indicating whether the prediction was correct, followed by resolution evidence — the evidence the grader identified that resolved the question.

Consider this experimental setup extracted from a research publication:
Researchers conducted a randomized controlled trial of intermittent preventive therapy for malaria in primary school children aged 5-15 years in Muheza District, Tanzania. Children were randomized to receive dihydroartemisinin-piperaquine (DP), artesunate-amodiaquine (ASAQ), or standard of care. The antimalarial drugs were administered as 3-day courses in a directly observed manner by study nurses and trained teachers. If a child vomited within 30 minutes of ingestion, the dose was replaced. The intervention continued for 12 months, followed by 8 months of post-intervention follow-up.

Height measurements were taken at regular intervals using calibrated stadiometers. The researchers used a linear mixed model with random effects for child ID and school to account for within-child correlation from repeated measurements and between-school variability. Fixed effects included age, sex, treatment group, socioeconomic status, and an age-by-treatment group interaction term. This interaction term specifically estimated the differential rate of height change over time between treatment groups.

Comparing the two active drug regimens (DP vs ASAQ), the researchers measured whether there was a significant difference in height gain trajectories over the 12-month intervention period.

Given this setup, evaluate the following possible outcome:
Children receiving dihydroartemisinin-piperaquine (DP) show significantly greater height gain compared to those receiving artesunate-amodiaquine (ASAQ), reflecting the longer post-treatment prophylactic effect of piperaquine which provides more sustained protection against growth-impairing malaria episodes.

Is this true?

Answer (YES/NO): NO